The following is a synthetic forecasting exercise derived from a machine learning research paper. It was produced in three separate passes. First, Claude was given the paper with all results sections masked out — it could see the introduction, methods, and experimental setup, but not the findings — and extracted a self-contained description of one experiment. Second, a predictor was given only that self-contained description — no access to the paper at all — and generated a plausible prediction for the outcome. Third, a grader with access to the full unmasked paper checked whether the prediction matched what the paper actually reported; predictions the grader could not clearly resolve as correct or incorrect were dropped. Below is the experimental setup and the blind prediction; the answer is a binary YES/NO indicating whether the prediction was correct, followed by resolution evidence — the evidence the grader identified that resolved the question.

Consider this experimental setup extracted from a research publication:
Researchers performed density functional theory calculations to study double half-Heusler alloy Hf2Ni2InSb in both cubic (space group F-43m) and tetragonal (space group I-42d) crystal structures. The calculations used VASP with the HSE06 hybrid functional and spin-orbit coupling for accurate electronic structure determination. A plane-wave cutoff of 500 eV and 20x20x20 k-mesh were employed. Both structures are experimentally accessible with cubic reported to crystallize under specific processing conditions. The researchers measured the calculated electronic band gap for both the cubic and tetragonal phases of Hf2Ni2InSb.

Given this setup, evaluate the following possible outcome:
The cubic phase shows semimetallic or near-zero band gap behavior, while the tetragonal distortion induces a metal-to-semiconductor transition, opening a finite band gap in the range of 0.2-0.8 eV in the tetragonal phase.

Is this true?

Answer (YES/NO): NO